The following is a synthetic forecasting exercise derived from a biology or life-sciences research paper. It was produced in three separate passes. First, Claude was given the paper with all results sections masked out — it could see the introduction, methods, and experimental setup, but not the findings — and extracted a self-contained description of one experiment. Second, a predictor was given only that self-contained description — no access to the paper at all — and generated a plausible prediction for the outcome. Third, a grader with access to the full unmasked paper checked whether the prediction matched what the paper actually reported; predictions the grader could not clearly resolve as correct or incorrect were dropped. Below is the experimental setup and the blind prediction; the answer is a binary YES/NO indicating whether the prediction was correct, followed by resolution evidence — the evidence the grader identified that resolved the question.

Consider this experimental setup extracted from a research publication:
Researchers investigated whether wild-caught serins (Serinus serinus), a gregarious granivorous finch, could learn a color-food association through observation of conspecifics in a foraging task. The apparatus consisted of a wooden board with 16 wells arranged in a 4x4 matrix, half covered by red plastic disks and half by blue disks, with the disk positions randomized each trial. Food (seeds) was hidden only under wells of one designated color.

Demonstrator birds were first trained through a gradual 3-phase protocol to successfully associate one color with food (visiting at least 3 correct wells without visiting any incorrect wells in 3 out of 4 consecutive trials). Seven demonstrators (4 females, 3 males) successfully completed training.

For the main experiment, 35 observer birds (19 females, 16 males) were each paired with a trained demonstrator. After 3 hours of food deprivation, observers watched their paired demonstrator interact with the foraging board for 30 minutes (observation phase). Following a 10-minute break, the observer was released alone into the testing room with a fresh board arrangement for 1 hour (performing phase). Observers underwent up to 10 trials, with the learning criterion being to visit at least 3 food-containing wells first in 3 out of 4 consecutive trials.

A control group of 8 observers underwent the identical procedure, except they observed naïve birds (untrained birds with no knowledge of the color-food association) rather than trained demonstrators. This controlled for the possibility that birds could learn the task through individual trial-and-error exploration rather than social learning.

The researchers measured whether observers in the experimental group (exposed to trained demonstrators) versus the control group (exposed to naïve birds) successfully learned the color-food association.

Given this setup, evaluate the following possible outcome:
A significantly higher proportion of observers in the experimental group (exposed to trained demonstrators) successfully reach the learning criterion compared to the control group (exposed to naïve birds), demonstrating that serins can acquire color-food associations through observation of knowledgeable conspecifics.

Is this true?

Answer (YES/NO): YES